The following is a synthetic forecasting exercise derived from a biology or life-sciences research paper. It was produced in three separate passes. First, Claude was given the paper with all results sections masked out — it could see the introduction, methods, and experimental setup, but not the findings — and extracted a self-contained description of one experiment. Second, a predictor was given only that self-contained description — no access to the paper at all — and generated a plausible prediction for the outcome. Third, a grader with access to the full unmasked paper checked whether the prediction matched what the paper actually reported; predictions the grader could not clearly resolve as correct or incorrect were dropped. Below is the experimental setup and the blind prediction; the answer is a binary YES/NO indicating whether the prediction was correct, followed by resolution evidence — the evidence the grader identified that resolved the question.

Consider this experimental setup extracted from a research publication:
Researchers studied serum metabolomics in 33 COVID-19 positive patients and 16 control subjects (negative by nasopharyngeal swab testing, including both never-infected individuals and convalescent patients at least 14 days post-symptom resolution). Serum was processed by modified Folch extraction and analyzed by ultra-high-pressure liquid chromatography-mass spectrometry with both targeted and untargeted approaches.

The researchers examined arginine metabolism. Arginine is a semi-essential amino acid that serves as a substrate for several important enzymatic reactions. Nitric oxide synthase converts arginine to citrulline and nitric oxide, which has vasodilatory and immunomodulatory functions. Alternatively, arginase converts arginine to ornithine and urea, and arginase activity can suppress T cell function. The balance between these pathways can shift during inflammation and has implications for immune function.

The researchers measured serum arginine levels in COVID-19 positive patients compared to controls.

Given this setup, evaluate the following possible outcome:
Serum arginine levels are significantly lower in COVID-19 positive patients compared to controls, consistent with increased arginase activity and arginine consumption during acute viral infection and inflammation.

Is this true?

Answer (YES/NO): NO